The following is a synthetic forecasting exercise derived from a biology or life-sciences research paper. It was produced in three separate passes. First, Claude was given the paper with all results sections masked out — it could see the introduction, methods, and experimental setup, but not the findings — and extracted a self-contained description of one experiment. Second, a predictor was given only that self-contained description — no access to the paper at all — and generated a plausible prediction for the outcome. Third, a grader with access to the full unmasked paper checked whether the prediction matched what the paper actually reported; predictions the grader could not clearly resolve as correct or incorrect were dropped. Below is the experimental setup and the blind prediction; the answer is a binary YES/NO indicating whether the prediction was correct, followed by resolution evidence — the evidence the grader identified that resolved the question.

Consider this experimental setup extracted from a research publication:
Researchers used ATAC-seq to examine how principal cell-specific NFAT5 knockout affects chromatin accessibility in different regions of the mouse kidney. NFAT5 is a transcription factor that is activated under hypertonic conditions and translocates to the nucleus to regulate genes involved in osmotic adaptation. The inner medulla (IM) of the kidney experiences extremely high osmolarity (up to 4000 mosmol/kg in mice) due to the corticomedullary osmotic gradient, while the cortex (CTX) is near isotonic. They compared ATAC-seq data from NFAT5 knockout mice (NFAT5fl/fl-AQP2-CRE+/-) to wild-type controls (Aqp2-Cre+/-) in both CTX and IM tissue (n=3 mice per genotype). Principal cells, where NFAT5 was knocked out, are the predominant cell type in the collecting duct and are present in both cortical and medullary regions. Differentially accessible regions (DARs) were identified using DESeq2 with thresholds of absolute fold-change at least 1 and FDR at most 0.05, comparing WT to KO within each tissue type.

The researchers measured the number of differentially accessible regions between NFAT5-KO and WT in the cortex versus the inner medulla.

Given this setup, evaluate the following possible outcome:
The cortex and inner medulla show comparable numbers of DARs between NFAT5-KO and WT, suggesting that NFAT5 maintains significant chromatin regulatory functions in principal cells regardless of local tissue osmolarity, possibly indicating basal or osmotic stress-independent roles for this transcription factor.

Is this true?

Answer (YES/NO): NO